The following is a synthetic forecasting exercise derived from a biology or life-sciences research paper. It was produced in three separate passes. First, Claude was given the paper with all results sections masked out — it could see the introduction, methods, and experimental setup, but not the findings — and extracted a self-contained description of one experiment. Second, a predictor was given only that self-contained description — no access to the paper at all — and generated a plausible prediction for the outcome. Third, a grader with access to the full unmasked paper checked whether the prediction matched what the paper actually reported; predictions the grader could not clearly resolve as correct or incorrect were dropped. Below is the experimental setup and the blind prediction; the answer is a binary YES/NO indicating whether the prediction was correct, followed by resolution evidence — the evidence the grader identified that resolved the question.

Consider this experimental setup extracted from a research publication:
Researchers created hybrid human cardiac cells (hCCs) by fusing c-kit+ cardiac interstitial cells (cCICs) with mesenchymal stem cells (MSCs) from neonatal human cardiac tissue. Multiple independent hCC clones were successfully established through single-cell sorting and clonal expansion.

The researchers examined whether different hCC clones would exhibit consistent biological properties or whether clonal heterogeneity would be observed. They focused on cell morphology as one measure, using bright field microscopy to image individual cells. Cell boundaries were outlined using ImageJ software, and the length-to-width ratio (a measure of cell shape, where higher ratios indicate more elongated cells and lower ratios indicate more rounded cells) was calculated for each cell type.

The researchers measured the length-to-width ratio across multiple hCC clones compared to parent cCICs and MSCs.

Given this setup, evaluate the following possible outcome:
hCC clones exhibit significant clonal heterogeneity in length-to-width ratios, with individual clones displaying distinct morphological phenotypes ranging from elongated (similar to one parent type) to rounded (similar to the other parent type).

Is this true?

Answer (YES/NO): YES